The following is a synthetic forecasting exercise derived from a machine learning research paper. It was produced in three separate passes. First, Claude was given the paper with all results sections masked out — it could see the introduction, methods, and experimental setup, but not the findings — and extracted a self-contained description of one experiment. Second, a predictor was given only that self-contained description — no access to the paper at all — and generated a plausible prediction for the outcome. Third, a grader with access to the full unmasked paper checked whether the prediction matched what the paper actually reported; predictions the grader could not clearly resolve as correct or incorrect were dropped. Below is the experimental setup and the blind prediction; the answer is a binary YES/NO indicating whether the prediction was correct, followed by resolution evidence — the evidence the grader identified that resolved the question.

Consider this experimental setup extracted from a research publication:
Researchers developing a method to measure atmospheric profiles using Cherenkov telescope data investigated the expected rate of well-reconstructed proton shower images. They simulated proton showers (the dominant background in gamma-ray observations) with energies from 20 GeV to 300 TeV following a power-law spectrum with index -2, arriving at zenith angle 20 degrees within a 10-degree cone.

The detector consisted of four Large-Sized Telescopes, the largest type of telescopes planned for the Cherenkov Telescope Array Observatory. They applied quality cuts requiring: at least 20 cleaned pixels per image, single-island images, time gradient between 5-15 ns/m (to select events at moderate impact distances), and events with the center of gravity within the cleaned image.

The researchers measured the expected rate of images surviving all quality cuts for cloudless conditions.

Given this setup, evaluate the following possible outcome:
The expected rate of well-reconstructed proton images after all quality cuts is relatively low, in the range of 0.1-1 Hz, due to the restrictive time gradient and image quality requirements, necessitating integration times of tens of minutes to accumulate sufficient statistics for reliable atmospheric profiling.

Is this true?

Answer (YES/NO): NO